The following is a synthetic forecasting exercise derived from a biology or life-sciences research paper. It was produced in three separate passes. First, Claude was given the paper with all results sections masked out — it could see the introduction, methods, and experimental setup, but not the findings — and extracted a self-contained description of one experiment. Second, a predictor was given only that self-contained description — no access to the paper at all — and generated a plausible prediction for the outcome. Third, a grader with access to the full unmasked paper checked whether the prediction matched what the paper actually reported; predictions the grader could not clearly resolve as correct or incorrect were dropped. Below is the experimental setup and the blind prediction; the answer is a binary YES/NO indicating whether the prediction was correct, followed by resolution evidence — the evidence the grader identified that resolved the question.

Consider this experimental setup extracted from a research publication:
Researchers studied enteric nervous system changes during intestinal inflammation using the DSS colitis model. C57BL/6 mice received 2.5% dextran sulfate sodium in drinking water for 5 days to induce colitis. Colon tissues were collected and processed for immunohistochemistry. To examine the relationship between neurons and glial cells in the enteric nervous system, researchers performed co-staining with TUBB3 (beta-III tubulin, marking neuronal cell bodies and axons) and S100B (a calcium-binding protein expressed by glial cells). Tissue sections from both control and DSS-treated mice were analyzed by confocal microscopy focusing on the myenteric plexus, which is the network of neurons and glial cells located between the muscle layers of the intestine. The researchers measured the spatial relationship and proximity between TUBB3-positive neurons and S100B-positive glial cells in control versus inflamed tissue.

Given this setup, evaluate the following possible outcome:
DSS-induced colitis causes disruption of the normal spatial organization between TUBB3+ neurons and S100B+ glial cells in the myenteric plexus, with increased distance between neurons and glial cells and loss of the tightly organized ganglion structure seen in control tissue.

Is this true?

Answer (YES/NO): NO